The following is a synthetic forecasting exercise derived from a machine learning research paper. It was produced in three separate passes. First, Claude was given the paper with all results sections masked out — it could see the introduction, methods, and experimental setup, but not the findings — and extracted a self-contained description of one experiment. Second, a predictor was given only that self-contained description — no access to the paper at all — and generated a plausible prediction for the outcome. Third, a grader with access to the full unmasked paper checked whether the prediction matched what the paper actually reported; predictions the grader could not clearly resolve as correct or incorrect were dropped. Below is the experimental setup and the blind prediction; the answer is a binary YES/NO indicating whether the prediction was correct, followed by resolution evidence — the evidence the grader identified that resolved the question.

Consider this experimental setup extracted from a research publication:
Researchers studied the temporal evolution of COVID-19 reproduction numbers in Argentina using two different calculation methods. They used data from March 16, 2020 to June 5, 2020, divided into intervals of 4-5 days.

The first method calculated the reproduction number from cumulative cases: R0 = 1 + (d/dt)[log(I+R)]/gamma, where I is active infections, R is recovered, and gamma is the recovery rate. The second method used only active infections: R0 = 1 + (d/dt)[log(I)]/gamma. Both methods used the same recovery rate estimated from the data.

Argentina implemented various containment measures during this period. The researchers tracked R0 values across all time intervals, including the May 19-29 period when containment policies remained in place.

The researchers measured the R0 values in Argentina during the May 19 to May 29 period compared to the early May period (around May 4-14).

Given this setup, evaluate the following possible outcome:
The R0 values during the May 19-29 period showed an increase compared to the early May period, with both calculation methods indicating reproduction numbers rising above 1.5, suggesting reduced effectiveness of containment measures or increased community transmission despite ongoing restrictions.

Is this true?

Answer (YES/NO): YES